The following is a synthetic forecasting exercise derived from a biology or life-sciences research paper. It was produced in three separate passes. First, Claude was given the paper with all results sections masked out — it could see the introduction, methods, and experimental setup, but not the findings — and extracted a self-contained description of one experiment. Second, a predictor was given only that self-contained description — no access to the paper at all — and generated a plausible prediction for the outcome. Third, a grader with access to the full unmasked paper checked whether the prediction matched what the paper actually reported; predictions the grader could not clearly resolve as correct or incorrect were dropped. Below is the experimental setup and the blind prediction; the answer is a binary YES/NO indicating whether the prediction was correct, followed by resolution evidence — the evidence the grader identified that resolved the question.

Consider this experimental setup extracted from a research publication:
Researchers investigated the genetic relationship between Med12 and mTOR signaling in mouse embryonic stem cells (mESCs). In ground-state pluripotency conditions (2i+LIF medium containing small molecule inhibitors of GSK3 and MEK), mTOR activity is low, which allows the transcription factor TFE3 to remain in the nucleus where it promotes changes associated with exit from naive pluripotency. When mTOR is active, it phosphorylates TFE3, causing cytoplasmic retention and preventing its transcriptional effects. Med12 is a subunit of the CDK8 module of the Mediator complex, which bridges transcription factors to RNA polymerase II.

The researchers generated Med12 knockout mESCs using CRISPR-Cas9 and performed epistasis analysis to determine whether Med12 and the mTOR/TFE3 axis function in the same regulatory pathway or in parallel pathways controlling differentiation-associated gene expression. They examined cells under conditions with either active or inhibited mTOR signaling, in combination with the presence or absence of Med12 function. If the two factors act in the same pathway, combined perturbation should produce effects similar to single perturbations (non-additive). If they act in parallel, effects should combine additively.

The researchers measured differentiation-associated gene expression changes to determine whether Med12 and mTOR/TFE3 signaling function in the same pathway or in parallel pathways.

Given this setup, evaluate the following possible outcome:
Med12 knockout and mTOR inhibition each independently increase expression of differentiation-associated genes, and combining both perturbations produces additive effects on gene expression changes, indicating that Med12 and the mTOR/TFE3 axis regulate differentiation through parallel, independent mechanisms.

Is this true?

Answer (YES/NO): NO